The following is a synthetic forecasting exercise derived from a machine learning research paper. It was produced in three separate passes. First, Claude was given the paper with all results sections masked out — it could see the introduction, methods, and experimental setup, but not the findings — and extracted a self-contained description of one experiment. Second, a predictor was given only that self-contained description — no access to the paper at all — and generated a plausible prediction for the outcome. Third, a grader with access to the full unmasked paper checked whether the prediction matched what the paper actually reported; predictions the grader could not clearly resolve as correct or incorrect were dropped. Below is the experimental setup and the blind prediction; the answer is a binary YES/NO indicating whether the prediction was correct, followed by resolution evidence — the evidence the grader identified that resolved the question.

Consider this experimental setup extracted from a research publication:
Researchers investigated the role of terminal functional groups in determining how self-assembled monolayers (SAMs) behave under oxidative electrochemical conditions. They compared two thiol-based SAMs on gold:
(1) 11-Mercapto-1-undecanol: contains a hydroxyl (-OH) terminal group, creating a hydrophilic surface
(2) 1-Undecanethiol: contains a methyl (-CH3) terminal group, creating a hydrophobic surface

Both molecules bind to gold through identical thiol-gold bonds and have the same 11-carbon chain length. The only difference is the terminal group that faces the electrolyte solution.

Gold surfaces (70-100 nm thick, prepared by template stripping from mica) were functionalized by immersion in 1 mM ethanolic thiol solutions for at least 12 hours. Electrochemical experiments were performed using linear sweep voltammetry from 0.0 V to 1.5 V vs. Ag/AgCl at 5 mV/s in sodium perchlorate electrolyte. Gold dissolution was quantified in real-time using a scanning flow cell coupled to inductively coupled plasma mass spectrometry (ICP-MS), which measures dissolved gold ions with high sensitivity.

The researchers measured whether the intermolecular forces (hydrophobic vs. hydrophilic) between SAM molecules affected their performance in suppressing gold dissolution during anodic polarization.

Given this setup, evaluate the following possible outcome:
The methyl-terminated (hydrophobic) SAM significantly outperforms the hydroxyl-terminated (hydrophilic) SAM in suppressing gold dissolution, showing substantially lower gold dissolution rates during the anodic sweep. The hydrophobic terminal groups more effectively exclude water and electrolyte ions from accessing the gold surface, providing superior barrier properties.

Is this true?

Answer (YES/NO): YES